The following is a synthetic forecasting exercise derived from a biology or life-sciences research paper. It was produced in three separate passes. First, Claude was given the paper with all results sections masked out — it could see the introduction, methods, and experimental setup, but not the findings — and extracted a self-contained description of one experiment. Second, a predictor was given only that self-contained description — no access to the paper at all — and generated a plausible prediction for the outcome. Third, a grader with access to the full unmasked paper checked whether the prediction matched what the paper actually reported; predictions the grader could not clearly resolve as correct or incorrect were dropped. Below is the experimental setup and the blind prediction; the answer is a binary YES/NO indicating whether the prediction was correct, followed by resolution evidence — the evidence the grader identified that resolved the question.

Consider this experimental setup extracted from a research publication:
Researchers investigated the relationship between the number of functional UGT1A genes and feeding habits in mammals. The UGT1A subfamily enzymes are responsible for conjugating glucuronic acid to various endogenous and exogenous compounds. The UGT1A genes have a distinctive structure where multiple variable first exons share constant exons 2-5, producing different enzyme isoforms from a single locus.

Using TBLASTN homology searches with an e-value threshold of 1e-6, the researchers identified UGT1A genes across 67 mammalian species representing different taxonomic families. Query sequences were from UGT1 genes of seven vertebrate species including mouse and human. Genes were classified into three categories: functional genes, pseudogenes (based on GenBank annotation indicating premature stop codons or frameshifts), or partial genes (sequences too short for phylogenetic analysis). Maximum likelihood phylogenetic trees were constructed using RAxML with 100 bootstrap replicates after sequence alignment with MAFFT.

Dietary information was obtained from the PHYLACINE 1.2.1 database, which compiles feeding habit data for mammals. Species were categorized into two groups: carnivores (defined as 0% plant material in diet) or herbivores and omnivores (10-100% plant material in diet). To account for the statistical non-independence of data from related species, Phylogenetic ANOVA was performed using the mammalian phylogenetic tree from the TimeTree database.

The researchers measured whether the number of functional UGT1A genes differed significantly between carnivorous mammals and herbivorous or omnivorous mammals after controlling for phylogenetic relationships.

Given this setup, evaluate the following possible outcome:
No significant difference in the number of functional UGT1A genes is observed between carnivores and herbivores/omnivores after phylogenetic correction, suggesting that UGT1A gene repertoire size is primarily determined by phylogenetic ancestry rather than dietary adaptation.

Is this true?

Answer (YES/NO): YES